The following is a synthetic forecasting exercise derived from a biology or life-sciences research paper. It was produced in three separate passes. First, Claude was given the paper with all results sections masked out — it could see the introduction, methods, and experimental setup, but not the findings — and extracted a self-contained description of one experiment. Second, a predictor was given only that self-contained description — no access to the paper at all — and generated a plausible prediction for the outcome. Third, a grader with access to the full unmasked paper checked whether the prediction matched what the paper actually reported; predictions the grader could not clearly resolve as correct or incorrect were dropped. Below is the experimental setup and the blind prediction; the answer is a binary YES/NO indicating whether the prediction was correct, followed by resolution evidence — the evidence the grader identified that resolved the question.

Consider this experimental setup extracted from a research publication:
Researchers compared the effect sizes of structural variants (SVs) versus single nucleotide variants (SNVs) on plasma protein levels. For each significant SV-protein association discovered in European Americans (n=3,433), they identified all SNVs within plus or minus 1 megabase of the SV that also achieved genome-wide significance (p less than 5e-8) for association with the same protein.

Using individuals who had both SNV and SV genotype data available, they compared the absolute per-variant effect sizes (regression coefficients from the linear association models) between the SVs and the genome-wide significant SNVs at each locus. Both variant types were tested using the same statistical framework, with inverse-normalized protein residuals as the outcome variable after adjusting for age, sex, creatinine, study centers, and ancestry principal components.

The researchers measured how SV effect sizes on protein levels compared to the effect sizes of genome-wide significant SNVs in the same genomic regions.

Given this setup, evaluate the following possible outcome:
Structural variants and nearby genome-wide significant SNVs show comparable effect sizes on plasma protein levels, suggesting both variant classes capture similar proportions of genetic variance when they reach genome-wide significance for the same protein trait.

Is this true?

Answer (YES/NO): NO